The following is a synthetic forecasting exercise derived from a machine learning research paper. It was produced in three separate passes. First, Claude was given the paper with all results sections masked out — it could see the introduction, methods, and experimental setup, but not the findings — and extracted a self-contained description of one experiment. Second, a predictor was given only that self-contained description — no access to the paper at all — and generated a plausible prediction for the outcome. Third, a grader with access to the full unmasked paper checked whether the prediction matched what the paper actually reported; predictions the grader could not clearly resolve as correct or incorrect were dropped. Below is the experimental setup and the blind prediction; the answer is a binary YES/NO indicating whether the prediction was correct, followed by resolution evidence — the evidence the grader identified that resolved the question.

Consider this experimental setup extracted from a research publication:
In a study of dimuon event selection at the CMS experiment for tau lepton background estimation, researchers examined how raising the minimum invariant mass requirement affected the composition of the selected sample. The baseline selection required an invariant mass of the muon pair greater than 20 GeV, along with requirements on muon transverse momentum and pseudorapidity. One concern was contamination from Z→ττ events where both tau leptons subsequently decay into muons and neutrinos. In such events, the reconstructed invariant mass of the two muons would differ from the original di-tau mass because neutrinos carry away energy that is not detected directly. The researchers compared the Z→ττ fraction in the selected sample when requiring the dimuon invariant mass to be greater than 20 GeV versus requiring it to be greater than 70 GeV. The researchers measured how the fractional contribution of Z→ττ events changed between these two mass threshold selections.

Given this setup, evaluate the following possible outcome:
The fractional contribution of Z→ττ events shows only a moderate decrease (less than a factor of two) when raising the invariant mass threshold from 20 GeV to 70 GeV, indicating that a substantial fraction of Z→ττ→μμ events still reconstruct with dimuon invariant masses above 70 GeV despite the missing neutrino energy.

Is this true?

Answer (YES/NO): NO